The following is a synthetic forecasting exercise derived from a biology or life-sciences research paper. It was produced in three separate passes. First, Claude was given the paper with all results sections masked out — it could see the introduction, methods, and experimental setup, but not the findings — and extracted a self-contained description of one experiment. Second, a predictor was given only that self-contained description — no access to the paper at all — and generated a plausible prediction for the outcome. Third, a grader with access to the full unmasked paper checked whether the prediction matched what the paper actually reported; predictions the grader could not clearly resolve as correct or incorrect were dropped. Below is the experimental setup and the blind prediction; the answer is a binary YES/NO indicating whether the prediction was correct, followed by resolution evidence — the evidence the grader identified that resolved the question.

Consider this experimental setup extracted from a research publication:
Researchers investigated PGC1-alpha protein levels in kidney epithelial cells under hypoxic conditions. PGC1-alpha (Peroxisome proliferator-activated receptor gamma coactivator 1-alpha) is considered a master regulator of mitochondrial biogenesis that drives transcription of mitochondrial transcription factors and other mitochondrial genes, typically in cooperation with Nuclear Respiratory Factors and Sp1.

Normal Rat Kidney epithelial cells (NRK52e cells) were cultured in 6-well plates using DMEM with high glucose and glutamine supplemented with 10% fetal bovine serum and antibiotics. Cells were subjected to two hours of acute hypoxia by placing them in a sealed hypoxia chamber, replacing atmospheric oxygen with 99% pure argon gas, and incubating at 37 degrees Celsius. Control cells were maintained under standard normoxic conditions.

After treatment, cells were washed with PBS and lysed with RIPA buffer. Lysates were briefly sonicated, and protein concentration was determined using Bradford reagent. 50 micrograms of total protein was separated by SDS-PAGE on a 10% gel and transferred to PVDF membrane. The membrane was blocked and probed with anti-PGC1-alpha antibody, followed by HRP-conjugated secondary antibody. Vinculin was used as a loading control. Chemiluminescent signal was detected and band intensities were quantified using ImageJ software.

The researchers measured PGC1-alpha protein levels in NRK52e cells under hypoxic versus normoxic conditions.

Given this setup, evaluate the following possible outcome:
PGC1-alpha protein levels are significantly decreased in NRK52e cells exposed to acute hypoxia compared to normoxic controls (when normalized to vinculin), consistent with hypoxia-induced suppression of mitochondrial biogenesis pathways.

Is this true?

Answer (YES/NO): NO